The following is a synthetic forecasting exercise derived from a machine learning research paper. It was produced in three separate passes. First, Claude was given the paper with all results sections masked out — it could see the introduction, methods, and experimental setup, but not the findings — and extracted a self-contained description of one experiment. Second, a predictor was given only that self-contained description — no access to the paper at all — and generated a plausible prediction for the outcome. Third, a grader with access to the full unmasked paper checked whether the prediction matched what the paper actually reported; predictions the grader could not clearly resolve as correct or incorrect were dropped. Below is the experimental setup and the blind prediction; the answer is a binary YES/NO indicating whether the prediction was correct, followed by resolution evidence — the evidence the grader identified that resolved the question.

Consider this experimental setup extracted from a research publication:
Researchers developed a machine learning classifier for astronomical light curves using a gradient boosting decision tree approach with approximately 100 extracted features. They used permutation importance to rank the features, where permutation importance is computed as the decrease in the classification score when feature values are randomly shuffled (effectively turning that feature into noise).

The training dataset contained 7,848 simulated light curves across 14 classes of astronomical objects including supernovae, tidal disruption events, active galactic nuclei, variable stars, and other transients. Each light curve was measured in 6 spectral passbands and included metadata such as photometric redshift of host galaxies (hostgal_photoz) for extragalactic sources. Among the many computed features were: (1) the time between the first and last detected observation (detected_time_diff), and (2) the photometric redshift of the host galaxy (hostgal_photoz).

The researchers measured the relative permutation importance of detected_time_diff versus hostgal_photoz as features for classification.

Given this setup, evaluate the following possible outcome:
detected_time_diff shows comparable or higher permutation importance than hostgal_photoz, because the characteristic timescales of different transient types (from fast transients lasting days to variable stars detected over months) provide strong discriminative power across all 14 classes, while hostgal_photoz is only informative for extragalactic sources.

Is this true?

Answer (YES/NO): YES